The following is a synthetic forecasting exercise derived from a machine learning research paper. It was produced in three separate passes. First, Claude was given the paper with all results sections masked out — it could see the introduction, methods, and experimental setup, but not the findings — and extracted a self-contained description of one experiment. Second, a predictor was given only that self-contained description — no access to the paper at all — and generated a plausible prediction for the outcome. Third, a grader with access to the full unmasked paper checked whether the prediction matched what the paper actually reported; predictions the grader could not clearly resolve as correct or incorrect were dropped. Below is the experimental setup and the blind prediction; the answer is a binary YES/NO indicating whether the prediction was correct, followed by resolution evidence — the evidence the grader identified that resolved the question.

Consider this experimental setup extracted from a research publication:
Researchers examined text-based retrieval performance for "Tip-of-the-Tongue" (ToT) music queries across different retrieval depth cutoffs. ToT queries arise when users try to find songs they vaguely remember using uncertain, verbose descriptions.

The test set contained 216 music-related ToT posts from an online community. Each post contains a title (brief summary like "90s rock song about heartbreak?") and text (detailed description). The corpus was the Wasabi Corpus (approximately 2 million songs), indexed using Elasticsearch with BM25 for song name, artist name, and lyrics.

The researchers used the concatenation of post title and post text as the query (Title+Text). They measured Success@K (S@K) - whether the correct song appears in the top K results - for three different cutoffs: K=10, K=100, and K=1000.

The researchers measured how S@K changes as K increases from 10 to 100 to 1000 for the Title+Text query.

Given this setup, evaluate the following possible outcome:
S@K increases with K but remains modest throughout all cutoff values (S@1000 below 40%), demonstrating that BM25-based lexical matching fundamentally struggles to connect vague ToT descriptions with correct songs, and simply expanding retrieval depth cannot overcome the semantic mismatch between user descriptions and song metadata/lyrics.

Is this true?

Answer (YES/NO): YES